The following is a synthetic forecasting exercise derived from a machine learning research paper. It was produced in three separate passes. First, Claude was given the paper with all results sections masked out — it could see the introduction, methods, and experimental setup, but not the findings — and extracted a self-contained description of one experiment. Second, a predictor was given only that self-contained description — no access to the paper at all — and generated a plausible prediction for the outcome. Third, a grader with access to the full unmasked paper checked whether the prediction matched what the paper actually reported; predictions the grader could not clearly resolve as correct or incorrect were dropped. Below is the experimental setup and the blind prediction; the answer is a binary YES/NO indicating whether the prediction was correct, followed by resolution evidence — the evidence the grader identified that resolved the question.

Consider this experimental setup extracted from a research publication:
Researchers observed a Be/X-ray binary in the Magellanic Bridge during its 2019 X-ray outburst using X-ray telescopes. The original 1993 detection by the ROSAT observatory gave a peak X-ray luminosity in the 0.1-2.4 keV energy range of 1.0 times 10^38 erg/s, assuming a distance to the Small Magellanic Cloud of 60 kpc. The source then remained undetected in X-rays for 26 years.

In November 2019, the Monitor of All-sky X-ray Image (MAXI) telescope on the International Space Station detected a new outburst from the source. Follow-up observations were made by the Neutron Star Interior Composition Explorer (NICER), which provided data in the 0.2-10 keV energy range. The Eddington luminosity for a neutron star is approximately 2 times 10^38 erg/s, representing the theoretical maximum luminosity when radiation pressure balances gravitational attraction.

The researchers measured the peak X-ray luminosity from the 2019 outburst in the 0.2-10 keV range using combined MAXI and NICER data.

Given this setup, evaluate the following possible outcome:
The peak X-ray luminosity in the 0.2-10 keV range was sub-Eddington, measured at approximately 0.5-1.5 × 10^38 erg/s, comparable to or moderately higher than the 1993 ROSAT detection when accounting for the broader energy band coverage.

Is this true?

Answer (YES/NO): NO